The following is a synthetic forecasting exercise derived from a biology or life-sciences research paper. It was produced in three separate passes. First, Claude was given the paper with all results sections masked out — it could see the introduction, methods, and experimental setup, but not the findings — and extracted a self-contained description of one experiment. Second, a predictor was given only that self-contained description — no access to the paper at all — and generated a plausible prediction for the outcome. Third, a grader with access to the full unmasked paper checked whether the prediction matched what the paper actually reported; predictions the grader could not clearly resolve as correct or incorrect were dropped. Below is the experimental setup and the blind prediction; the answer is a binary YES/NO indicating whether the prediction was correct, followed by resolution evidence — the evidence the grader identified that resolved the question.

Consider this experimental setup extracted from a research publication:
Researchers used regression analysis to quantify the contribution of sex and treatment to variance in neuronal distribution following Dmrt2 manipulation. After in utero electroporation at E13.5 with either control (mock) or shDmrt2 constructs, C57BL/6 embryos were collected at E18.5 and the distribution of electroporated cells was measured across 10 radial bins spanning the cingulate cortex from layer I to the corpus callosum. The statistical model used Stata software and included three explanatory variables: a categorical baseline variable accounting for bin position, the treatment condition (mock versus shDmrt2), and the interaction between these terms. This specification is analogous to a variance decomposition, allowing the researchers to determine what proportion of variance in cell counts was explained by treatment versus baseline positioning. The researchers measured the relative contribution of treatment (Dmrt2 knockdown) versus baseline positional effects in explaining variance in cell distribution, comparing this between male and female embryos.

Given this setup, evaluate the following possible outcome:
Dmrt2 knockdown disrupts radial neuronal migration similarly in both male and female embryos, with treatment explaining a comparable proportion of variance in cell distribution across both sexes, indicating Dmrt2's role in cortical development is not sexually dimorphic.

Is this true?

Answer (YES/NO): NO